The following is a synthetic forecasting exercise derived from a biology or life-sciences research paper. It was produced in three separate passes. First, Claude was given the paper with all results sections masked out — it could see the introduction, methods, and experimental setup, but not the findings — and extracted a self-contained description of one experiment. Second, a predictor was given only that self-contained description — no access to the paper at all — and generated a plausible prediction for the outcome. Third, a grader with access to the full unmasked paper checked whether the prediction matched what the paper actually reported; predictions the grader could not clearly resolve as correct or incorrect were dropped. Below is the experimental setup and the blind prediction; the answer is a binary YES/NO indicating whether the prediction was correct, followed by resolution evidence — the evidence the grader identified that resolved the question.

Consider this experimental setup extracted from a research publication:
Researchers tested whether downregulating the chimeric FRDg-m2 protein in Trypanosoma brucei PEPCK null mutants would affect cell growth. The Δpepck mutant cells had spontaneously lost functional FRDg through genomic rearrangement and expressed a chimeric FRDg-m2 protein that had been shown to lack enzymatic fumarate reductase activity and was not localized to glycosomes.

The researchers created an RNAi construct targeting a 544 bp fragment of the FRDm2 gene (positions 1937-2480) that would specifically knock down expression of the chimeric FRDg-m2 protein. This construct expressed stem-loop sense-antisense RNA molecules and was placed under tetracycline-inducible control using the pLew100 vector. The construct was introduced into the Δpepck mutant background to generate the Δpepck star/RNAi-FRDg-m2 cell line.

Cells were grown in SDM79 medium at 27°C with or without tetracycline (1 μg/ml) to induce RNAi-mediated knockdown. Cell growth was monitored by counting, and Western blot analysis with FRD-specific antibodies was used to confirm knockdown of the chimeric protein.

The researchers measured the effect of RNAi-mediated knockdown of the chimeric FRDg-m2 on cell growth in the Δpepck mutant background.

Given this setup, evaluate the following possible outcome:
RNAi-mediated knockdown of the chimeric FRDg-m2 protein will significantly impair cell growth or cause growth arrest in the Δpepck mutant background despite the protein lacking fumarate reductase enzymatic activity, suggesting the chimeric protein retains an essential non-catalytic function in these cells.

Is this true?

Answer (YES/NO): NO